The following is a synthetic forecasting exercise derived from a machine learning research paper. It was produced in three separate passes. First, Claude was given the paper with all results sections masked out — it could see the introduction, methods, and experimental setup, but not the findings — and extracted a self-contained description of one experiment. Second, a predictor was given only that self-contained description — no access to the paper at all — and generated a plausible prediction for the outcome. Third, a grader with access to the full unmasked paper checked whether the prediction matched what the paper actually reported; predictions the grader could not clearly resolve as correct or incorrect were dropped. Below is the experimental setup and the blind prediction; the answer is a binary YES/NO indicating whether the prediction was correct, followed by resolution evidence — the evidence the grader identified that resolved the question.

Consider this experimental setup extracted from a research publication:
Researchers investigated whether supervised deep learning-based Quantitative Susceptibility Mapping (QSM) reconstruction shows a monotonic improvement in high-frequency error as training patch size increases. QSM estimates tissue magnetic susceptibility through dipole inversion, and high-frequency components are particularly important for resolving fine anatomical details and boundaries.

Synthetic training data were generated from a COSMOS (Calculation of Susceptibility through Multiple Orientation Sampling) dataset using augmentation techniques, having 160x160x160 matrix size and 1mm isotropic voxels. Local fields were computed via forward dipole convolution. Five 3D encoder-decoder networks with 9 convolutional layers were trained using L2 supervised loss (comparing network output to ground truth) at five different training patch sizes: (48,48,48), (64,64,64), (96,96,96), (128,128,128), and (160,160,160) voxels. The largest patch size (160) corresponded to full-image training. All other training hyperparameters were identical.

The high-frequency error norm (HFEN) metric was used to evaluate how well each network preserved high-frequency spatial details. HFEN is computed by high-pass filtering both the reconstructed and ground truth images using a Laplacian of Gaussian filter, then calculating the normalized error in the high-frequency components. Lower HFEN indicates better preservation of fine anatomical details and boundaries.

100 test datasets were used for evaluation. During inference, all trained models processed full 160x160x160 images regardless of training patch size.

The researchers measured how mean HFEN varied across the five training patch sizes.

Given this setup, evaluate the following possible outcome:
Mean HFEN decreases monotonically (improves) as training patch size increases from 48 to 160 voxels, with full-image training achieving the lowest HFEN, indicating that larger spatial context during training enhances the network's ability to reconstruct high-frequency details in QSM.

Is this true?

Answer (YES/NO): NO